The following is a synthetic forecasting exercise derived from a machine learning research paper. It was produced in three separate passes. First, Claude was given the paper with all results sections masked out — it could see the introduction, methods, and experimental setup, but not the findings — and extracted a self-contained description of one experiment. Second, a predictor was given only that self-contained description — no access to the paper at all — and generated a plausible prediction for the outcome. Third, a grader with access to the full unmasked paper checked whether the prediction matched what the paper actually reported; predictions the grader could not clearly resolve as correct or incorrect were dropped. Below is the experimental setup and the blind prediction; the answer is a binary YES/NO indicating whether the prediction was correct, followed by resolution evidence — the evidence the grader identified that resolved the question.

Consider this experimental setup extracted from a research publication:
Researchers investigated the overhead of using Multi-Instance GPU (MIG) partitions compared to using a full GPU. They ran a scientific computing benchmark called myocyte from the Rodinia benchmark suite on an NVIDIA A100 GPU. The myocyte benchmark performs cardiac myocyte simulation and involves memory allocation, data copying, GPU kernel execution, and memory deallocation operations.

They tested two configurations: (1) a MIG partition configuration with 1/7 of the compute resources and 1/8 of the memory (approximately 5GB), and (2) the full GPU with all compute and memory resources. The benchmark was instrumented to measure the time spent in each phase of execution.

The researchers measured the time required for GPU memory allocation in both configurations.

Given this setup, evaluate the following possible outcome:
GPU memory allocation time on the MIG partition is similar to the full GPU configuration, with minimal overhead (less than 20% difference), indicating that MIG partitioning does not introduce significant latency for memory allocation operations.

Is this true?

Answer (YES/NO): NO